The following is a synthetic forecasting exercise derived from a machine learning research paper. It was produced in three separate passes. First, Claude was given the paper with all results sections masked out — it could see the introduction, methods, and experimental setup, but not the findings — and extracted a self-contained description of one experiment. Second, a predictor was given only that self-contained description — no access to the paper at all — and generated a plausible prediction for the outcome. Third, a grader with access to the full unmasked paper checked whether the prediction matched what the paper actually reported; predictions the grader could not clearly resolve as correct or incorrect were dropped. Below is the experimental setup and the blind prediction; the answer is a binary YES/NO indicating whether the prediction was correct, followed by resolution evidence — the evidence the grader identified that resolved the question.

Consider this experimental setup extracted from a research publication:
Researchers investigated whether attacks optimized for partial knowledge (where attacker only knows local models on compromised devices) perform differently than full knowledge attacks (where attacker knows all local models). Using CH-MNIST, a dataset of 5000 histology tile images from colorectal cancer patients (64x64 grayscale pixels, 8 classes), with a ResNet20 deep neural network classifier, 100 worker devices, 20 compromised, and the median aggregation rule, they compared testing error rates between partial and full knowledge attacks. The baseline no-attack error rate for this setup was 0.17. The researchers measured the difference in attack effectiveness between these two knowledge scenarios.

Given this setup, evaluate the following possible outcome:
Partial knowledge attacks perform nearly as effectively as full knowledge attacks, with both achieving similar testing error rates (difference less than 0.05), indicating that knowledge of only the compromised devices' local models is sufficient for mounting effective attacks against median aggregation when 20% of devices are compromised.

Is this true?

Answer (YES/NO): NO